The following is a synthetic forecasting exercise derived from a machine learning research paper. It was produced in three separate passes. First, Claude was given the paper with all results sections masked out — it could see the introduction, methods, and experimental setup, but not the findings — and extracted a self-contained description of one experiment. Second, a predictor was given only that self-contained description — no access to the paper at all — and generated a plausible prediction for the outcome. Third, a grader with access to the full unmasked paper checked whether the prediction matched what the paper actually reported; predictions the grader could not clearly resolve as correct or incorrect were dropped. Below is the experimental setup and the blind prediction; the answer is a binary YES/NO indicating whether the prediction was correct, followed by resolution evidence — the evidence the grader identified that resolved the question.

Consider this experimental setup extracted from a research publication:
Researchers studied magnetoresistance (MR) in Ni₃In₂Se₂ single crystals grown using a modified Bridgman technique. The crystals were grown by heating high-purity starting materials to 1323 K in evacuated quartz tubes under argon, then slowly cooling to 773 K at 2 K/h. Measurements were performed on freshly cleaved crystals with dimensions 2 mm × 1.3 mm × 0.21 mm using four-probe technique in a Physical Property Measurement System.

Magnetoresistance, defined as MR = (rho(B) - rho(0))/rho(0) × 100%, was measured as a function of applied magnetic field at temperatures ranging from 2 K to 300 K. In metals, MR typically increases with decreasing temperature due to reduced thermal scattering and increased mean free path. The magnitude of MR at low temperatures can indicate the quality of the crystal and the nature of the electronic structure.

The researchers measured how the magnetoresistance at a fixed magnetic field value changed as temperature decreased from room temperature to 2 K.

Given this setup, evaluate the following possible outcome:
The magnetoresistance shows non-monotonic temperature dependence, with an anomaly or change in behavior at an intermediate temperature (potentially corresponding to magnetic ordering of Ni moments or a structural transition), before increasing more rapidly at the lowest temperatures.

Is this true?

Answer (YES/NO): NO